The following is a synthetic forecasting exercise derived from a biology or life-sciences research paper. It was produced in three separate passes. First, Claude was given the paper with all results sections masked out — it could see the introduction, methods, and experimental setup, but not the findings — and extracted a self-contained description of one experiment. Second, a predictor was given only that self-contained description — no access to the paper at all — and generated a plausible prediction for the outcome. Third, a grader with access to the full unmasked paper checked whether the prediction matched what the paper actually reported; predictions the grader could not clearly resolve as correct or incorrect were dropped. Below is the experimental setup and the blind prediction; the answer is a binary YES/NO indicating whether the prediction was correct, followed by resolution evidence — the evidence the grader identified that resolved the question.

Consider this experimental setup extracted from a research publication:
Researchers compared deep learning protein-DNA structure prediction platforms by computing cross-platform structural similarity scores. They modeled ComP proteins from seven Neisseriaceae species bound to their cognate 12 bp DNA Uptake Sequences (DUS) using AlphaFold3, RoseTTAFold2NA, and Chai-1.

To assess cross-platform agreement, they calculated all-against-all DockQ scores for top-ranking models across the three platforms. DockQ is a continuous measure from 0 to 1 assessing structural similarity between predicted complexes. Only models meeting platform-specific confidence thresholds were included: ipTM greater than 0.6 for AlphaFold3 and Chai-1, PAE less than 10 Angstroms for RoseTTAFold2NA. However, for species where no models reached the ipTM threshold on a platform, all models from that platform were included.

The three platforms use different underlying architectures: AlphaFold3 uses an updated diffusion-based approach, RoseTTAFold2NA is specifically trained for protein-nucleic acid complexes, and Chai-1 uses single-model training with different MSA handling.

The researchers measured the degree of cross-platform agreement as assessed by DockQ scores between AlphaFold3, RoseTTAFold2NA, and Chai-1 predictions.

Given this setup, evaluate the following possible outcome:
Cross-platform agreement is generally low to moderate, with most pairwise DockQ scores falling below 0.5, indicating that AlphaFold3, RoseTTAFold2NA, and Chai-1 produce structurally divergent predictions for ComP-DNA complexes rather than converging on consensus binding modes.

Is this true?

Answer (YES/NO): NO